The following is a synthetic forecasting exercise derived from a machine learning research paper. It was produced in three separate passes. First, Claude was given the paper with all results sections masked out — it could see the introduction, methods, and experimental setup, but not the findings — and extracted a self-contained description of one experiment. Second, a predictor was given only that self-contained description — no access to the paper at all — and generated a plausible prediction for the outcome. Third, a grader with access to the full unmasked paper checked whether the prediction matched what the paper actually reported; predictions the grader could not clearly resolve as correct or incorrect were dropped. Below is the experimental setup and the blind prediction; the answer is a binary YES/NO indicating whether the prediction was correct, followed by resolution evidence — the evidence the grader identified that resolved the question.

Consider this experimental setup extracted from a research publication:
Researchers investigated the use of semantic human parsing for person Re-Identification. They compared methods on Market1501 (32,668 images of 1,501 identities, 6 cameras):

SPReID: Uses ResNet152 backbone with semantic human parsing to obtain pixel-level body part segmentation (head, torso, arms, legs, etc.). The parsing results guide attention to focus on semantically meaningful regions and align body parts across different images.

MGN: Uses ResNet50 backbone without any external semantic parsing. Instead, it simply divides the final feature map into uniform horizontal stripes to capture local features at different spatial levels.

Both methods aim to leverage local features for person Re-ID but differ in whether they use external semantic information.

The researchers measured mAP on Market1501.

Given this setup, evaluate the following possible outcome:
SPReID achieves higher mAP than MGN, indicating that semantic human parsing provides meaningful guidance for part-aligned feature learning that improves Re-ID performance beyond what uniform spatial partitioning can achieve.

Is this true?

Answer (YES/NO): NO